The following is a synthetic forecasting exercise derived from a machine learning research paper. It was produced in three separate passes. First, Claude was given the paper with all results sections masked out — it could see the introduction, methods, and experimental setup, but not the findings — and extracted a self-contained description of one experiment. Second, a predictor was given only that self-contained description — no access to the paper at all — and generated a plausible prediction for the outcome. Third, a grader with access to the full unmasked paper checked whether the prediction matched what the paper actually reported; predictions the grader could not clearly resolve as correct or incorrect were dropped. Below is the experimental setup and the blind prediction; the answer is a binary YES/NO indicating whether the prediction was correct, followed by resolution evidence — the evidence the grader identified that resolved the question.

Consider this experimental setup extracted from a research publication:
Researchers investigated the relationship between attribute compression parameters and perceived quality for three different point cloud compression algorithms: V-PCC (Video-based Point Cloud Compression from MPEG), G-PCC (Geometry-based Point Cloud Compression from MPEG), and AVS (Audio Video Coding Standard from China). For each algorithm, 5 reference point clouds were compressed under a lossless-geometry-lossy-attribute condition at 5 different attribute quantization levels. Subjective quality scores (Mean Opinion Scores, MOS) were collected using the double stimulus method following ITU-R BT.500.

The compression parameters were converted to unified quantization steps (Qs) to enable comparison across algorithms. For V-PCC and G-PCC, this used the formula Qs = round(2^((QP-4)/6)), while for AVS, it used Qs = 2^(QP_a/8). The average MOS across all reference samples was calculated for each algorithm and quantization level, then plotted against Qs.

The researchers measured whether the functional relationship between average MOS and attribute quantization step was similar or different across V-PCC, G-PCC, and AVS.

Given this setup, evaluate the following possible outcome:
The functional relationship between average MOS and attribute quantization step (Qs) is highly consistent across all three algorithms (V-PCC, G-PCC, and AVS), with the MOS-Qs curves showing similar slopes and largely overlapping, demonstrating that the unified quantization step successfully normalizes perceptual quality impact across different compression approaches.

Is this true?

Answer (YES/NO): NO